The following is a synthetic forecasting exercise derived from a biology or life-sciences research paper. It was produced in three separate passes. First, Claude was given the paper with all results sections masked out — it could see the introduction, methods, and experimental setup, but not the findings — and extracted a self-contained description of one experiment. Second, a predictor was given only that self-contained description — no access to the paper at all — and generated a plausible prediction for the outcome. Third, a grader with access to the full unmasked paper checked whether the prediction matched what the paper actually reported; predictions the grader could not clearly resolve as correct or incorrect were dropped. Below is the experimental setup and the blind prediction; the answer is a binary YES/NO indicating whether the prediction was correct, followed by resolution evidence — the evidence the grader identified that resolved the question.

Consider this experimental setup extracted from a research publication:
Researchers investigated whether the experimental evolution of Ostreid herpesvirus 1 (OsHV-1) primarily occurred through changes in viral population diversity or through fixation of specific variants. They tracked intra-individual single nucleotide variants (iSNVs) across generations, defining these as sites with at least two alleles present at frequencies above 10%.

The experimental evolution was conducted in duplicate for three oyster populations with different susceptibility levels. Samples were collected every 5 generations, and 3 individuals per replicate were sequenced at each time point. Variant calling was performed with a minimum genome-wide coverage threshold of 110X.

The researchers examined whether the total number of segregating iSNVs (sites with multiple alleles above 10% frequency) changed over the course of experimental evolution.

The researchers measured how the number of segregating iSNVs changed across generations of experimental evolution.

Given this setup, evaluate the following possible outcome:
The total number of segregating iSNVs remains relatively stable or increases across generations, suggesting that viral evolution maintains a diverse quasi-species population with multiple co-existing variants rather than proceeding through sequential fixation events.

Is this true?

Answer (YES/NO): NO